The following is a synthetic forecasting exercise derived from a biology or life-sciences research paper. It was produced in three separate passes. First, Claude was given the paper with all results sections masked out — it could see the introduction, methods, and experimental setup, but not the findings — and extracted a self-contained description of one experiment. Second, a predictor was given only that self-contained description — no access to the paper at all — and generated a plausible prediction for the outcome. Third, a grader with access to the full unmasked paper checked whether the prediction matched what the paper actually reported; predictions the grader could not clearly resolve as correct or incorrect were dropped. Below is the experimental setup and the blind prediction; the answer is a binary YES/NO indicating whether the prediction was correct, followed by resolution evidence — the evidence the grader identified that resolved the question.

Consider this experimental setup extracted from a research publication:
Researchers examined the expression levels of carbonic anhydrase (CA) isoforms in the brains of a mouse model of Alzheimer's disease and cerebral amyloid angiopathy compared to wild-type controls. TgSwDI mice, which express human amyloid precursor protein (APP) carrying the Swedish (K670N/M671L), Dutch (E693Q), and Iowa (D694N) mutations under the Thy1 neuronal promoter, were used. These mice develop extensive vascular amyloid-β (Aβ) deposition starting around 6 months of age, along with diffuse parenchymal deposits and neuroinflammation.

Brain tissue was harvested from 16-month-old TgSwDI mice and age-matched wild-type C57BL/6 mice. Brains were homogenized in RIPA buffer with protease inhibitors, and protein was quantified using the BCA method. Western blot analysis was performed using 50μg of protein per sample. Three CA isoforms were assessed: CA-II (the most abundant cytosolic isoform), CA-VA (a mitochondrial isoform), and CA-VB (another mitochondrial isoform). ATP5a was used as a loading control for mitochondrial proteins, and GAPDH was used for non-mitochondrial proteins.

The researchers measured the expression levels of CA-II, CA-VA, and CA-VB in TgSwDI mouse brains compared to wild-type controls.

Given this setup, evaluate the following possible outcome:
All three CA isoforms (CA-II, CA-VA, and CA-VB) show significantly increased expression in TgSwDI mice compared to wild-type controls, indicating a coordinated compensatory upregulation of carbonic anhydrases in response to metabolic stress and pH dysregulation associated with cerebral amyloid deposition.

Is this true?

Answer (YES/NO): NO